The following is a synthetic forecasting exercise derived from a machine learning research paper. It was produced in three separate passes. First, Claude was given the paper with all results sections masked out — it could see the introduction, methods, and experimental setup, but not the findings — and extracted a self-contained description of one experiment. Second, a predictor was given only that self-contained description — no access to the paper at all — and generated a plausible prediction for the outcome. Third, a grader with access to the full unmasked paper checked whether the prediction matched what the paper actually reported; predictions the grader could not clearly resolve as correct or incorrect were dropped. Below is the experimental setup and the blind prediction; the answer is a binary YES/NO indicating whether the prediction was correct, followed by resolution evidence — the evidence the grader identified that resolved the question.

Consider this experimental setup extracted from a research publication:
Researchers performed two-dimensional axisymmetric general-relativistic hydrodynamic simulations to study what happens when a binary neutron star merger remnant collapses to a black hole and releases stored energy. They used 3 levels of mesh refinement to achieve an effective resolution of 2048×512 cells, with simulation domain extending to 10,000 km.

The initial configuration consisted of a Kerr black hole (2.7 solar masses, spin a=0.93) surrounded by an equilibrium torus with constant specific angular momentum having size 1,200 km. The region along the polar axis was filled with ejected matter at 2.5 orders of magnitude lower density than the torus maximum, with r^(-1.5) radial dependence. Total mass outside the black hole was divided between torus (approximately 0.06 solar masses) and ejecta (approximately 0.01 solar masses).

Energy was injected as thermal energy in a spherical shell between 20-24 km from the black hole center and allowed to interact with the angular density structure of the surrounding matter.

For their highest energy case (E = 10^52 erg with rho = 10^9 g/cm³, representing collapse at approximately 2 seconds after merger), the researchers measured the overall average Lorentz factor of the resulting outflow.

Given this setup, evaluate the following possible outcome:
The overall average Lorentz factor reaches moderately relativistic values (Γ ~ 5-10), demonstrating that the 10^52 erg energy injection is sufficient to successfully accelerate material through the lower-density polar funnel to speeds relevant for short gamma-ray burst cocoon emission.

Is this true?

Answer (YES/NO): NO